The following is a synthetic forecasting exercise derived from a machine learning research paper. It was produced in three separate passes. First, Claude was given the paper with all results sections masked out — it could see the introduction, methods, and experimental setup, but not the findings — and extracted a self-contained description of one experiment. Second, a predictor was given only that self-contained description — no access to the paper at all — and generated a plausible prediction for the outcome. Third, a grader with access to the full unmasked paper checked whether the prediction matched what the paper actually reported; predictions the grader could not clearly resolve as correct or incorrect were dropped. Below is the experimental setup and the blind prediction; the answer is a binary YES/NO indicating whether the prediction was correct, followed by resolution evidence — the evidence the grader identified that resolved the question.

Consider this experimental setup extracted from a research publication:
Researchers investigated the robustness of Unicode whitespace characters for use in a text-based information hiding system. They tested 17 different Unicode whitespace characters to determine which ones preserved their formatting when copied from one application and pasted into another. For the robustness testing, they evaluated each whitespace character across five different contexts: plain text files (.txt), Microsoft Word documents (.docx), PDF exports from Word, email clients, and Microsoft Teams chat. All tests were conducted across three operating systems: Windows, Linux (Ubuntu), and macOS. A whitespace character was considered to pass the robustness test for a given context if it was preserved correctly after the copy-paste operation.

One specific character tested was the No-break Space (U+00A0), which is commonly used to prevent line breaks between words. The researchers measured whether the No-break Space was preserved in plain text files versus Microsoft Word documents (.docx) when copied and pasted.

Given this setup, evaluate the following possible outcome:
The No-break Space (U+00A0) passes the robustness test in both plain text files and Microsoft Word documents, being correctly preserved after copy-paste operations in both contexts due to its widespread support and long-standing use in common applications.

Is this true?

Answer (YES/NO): NO